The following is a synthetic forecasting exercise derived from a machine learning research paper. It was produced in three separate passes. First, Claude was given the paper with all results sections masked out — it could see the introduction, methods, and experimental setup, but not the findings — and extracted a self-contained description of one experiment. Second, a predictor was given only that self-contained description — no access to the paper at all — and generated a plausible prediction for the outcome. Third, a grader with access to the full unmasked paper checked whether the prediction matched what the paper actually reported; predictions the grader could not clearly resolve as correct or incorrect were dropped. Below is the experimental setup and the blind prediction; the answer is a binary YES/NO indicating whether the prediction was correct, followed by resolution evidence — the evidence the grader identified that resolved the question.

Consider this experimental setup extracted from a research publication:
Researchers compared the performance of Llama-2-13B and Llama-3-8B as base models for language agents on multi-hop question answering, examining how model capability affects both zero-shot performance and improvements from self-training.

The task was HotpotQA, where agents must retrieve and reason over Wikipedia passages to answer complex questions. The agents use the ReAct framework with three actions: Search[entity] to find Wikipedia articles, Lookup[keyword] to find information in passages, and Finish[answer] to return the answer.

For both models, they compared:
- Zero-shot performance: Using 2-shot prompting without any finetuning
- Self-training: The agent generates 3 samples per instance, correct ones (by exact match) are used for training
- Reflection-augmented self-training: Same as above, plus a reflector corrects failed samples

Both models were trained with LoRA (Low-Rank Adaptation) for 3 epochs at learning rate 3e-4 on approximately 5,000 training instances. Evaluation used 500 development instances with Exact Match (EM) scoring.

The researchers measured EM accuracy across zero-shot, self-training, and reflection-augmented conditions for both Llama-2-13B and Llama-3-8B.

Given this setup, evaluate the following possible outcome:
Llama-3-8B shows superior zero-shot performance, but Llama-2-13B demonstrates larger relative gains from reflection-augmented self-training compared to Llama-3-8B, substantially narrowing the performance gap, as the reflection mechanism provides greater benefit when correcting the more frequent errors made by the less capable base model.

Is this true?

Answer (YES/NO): NO